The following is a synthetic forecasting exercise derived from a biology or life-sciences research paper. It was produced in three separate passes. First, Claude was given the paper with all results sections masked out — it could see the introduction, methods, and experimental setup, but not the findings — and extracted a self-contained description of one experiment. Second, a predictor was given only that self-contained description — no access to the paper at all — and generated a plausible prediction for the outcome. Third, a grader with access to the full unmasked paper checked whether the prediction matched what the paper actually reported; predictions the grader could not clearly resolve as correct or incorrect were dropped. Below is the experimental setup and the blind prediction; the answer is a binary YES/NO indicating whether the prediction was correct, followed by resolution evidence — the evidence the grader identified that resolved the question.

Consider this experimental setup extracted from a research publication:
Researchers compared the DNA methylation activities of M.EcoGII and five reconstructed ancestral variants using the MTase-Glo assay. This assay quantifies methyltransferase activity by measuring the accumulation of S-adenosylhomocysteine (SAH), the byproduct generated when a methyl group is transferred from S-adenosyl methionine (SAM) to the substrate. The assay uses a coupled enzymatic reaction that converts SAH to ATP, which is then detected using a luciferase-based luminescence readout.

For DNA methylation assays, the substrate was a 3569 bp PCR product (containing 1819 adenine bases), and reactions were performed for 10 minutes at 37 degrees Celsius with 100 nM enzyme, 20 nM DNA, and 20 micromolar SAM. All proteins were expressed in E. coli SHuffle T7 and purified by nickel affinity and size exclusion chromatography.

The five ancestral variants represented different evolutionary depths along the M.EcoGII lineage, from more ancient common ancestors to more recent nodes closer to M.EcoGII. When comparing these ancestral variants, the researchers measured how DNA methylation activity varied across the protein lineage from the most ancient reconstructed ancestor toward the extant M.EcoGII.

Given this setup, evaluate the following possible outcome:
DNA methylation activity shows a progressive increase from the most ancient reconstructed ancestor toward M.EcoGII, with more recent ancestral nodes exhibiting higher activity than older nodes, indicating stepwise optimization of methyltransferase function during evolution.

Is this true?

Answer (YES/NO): NO